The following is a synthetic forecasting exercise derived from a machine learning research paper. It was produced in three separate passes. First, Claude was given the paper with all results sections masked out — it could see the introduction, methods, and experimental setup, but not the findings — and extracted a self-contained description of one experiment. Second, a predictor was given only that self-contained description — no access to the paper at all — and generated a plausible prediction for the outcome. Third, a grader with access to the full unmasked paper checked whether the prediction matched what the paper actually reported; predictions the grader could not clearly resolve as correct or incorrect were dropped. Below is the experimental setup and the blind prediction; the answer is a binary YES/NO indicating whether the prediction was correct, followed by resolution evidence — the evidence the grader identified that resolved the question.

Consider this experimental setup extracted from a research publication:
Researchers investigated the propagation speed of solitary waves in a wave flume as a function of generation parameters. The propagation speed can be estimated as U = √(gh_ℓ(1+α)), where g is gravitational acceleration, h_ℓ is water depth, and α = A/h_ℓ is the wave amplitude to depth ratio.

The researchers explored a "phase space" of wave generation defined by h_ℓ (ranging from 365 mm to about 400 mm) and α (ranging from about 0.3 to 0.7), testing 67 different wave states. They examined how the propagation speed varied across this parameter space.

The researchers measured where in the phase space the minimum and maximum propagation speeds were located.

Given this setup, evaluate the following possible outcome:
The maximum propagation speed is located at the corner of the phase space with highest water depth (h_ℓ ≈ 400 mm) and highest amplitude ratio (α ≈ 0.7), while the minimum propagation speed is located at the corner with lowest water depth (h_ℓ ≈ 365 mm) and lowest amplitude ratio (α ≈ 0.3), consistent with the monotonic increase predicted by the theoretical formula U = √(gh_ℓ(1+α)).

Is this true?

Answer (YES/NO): NO